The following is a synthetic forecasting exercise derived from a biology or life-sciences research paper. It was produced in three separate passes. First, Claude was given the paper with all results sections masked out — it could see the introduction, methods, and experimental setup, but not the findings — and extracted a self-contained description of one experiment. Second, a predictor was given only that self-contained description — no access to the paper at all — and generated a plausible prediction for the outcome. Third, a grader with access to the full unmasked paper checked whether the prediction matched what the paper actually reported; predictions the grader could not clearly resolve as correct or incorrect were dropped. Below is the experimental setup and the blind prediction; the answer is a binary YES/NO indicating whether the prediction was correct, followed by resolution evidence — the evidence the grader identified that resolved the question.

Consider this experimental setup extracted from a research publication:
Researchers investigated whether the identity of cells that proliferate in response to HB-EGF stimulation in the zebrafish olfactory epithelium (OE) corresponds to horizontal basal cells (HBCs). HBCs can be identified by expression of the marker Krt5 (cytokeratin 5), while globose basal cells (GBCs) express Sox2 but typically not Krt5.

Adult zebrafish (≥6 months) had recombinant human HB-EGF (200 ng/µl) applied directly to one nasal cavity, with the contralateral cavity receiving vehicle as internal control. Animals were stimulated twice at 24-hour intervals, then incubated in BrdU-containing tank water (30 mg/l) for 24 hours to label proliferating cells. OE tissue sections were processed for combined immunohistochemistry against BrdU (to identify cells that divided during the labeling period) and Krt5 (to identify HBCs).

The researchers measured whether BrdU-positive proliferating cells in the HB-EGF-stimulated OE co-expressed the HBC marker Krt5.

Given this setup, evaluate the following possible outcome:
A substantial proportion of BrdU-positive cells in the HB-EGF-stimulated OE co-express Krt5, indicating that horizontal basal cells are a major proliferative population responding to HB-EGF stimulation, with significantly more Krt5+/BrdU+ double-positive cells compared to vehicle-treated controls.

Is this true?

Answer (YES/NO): YES